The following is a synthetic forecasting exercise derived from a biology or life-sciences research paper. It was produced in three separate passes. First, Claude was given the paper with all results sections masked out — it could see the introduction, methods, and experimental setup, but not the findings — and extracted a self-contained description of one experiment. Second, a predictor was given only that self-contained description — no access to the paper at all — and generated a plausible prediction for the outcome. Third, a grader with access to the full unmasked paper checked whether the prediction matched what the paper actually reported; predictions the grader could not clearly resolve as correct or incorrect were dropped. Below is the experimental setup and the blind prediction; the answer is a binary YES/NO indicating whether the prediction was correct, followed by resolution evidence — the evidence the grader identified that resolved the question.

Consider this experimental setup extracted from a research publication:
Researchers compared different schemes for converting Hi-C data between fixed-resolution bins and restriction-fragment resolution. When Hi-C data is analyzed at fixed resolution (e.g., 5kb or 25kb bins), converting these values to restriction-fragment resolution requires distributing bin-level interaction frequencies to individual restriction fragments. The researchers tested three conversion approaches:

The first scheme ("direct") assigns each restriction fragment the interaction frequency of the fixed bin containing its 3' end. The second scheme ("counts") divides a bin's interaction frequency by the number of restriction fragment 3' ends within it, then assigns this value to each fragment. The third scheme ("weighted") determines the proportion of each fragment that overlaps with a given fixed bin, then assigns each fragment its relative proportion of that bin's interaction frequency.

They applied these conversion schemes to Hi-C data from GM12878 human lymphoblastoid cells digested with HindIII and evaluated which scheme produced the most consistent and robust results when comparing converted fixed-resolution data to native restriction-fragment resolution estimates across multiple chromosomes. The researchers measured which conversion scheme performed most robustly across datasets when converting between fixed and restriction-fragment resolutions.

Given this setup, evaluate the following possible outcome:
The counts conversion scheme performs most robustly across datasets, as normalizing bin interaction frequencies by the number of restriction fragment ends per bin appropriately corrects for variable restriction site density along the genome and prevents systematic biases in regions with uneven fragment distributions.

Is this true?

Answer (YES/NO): NO